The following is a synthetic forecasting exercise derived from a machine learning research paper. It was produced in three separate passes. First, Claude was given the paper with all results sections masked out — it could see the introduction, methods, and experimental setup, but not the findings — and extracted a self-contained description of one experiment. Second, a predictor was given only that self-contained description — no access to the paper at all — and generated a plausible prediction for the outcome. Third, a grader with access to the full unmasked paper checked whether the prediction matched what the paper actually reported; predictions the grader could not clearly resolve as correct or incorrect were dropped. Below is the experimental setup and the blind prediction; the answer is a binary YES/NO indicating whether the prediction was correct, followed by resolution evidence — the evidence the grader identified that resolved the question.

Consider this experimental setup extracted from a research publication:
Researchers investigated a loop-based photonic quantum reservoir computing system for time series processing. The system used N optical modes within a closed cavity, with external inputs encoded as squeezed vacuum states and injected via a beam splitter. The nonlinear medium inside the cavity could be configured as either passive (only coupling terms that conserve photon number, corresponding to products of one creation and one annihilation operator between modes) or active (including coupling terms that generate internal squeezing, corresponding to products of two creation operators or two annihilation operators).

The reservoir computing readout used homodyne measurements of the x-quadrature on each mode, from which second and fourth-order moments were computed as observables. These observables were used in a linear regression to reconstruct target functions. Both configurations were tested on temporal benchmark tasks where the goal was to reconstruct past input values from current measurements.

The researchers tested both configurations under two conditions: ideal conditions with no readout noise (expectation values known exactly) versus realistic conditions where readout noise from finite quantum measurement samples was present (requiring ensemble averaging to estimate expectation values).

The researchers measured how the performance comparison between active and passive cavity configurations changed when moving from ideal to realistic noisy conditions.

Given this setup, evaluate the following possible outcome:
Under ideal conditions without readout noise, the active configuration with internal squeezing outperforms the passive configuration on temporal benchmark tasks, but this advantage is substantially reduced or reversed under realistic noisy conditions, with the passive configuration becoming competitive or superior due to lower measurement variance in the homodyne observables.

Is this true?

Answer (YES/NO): NO